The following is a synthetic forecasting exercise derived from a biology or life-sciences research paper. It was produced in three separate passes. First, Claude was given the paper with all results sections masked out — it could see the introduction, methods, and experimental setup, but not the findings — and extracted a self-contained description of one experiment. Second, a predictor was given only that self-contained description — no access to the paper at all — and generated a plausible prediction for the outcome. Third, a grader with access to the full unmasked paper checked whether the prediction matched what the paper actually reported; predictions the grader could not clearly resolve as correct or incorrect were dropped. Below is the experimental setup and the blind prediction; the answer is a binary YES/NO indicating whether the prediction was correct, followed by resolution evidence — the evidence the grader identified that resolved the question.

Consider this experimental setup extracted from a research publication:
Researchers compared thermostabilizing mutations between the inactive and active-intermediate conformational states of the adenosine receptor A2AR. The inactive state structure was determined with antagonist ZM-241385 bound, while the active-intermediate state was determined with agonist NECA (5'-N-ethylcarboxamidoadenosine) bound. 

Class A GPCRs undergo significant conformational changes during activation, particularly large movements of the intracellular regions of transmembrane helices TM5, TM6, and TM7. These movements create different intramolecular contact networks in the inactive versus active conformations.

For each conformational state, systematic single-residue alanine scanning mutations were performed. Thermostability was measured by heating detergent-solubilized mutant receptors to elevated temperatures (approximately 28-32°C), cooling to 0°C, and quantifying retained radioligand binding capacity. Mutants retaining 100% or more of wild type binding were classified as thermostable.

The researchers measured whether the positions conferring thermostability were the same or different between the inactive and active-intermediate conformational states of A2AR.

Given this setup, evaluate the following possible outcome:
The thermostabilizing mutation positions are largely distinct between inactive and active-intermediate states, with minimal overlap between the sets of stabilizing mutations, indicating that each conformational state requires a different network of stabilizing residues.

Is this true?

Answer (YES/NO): YES